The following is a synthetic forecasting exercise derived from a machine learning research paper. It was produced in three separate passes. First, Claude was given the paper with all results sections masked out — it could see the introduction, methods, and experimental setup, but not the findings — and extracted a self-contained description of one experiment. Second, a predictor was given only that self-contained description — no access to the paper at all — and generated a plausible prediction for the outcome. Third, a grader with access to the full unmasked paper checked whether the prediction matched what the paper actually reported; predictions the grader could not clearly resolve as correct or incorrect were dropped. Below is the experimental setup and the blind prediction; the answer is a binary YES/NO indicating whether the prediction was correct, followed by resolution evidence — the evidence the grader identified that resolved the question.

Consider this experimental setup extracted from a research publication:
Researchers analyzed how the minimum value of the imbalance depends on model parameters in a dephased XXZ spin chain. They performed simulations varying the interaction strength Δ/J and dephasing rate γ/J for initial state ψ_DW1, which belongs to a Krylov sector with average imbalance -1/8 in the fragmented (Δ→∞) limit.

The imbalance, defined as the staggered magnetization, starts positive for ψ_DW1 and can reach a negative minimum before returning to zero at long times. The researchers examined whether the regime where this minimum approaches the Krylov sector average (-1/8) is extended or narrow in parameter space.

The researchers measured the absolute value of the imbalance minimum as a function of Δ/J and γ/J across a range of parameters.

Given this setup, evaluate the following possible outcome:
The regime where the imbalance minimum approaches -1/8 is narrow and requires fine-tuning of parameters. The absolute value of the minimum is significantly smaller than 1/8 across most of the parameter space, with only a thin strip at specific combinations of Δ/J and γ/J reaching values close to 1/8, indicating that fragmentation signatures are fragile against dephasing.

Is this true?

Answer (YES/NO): NO